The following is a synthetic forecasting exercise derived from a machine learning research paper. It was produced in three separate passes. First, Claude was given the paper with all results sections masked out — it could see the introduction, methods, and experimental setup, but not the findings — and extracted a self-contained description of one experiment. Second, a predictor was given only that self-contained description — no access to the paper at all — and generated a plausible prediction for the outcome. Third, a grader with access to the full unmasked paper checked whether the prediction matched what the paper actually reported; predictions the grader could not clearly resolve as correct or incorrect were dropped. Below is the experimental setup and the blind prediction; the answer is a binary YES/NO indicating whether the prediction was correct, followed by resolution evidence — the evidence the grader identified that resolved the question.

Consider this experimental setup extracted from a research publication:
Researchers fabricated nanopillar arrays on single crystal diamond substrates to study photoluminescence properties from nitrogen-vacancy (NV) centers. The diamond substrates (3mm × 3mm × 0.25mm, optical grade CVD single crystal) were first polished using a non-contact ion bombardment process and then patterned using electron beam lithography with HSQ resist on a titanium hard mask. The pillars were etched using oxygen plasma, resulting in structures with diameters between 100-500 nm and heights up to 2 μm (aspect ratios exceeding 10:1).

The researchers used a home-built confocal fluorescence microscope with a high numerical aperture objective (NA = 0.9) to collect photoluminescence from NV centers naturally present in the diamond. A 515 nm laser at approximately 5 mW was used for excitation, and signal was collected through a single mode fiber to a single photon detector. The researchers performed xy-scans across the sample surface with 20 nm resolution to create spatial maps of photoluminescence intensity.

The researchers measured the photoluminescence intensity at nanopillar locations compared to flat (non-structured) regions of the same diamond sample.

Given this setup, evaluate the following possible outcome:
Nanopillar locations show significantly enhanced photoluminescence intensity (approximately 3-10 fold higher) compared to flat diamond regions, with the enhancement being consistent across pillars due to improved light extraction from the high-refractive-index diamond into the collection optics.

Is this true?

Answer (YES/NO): NO